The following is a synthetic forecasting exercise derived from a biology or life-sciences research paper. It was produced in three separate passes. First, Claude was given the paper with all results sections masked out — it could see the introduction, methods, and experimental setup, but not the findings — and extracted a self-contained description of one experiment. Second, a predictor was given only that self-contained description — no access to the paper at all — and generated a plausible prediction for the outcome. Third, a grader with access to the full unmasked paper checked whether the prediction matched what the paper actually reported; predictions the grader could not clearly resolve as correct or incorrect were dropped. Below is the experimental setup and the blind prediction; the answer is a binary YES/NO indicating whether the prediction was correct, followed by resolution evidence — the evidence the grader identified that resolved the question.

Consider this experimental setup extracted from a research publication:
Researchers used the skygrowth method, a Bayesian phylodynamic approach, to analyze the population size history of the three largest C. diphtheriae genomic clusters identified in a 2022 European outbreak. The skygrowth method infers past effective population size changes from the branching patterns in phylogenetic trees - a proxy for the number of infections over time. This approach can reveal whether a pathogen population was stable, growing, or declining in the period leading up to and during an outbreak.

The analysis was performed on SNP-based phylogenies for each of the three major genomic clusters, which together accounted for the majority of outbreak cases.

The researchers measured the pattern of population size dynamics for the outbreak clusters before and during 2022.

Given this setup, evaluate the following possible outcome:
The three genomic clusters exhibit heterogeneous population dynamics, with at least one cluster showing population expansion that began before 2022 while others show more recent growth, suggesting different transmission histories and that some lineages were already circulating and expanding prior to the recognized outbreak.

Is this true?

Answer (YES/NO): NO